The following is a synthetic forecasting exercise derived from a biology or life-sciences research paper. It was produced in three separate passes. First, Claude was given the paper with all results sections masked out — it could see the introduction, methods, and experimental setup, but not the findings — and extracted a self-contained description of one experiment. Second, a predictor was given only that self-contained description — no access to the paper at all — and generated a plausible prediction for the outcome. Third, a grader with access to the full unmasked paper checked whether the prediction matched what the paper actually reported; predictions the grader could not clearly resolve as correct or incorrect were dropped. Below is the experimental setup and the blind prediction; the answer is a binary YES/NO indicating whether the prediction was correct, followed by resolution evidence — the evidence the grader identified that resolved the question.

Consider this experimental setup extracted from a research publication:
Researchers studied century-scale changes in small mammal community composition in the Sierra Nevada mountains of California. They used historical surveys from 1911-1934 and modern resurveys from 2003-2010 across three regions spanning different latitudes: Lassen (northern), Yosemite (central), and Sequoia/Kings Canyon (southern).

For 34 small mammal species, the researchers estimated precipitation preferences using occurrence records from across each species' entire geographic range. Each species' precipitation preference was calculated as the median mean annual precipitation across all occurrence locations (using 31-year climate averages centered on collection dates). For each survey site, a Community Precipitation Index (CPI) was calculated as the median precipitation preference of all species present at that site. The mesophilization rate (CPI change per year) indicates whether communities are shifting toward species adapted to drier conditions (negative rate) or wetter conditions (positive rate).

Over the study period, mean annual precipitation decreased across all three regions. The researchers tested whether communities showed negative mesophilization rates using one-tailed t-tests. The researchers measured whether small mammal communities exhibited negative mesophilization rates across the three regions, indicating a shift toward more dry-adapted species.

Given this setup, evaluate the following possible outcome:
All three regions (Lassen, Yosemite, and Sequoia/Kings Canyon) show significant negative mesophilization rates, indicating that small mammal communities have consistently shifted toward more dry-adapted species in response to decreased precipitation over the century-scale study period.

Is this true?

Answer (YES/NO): NO